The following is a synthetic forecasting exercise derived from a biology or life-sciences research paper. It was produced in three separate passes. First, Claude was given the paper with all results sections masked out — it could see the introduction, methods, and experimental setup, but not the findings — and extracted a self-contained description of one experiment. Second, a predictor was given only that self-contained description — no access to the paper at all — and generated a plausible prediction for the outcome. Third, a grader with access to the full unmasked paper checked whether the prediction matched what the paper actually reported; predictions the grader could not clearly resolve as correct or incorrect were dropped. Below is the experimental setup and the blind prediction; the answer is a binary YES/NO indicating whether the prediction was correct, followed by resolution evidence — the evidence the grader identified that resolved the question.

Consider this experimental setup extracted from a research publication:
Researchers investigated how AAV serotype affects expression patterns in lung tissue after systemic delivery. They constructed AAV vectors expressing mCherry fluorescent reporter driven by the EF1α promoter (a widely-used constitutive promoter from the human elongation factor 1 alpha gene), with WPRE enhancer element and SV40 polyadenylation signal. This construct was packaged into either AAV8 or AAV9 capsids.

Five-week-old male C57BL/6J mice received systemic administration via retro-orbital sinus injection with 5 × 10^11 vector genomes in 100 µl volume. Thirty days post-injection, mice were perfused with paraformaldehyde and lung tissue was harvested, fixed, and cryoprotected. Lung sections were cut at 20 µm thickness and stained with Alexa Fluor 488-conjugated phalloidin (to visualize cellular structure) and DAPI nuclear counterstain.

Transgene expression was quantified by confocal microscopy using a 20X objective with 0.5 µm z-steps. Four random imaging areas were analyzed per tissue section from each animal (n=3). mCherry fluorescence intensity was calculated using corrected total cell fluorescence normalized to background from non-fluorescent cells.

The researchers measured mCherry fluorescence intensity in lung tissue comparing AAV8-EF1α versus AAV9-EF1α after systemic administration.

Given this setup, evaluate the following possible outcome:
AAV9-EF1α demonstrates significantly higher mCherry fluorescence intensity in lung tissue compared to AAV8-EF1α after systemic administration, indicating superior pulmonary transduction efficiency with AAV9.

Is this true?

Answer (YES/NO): NO